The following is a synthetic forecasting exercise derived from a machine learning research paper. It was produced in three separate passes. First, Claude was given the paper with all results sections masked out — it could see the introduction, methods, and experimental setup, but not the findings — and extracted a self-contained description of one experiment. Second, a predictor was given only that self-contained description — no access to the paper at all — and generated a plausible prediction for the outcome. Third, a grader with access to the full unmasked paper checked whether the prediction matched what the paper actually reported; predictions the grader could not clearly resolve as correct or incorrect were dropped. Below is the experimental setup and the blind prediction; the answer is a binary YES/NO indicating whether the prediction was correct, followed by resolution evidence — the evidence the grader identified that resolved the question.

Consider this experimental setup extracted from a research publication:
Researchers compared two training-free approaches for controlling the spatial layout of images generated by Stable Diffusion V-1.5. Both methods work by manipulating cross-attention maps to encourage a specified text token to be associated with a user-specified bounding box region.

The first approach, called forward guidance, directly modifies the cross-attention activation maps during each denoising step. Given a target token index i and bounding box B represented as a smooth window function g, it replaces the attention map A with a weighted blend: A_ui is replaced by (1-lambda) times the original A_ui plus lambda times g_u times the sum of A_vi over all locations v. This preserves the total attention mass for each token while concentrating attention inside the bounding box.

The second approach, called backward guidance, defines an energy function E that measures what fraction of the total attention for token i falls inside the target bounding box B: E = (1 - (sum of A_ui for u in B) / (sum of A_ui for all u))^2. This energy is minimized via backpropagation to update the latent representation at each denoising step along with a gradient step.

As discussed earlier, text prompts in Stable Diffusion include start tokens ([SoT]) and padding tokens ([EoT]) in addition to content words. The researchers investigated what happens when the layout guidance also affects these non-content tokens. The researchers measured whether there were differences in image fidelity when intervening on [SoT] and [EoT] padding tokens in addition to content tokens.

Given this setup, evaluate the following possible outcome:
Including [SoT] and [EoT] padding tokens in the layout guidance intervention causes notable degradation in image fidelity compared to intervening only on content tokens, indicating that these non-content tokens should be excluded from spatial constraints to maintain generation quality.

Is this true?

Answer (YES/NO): NO